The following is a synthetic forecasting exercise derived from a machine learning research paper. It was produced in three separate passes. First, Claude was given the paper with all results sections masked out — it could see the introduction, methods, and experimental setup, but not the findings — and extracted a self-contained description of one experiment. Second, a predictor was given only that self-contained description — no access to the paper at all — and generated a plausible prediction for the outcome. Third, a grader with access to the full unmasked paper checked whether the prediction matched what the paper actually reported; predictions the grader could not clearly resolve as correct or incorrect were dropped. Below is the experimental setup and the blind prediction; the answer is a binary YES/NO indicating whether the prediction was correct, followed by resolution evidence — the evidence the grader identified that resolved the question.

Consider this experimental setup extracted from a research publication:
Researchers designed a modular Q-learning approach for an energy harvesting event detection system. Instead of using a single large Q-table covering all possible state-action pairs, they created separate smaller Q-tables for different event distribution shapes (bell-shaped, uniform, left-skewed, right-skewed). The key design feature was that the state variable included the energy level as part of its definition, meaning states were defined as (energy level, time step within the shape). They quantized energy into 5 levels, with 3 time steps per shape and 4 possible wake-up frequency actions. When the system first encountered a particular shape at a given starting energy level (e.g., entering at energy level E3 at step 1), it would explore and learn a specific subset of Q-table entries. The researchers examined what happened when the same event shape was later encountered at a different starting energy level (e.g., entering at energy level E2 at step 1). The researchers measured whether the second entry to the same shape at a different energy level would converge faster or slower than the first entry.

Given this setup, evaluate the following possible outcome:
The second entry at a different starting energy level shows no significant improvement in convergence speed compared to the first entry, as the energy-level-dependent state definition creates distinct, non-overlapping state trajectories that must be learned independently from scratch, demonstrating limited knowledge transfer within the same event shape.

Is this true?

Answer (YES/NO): NO